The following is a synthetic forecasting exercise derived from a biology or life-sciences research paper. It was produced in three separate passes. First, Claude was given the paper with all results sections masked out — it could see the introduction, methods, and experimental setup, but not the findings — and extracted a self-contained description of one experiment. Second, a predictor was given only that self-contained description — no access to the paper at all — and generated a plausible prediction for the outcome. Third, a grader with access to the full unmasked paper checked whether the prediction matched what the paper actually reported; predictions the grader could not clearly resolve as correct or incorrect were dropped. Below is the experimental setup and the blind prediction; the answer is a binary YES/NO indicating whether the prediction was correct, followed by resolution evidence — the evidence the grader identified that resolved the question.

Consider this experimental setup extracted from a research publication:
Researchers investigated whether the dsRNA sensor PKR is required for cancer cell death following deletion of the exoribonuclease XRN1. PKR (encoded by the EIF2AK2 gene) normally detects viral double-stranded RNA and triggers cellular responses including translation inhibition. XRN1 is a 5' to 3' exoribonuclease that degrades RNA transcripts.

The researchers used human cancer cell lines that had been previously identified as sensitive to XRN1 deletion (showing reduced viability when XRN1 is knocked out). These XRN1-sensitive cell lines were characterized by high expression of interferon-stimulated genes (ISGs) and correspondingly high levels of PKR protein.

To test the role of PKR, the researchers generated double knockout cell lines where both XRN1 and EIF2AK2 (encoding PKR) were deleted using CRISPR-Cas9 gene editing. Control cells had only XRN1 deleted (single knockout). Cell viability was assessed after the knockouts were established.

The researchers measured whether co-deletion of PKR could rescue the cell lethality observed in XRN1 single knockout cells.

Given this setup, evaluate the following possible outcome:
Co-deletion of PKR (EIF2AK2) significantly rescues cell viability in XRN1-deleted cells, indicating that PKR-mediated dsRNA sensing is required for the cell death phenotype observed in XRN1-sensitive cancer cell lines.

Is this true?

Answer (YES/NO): YES